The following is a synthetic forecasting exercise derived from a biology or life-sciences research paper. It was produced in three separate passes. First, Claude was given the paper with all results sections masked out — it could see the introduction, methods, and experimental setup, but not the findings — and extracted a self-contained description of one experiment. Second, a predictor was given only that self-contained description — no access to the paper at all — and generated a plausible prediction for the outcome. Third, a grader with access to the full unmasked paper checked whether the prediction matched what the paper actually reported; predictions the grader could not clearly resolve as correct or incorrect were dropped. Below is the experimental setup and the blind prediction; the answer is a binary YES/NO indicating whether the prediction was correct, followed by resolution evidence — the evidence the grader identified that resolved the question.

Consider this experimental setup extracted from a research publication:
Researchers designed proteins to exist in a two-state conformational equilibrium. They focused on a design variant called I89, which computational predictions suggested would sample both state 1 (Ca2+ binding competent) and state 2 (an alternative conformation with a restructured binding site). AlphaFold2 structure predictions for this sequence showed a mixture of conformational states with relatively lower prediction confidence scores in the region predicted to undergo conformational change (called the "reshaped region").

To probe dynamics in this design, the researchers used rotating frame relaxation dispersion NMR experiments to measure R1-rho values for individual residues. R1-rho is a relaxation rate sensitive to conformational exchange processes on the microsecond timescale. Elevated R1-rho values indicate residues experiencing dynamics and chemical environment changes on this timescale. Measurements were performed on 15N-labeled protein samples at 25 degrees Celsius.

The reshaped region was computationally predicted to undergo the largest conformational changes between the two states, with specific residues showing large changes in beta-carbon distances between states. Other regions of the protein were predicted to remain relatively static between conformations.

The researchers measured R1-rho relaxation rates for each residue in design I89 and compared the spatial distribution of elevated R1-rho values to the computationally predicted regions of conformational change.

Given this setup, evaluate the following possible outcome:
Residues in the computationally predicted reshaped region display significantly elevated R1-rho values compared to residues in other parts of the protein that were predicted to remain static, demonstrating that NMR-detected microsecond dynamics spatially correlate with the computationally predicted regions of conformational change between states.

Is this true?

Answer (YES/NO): YES